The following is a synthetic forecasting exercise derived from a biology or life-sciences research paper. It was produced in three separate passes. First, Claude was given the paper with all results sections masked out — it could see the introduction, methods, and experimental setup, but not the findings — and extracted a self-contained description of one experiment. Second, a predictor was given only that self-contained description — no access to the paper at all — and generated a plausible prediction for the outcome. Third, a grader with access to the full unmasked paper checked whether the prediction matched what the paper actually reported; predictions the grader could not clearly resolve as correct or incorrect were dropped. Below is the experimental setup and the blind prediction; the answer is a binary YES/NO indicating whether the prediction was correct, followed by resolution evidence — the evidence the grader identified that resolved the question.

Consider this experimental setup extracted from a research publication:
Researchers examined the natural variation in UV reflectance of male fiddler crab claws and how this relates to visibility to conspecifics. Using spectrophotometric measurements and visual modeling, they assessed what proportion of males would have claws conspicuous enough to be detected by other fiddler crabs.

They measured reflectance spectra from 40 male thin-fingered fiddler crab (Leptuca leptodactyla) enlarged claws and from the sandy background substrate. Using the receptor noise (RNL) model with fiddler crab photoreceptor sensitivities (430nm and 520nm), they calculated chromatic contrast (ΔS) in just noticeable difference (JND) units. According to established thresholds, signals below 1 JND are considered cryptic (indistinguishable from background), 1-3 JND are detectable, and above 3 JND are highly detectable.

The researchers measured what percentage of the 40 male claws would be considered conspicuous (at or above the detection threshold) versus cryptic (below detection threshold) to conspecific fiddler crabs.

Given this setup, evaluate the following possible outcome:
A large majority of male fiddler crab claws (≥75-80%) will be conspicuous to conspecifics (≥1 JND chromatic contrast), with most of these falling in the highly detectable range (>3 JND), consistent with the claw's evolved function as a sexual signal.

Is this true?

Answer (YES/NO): NO